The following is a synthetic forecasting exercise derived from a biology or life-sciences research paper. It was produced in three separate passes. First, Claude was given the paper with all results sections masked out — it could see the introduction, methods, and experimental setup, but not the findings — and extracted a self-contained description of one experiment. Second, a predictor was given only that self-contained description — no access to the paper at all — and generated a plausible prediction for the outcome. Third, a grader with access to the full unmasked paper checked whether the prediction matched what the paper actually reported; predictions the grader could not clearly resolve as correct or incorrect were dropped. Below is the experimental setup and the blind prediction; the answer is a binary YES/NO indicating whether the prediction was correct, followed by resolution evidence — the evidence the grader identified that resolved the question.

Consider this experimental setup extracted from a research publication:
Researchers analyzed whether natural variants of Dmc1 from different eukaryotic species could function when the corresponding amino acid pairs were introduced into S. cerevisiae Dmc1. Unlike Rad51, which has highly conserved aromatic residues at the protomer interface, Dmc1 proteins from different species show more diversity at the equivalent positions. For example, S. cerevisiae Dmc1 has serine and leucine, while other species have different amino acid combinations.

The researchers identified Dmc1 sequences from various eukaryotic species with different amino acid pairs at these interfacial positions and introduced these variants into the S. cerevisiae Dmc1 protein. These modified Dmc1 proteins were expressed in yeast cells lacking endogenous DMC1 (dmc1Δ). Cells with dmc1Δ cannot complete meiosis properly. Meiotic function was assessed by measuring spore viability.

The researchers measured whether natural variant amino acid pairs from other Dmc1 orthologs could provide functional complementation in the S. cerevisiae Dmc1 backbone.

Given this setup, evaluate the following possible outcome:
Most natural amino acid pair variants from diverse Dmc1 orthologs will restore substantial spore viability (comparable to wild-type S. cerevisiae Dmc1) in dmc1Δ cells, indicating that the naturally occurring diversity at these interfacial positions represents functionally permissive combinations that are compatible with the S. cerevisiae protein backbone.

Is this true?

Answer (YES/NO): YES